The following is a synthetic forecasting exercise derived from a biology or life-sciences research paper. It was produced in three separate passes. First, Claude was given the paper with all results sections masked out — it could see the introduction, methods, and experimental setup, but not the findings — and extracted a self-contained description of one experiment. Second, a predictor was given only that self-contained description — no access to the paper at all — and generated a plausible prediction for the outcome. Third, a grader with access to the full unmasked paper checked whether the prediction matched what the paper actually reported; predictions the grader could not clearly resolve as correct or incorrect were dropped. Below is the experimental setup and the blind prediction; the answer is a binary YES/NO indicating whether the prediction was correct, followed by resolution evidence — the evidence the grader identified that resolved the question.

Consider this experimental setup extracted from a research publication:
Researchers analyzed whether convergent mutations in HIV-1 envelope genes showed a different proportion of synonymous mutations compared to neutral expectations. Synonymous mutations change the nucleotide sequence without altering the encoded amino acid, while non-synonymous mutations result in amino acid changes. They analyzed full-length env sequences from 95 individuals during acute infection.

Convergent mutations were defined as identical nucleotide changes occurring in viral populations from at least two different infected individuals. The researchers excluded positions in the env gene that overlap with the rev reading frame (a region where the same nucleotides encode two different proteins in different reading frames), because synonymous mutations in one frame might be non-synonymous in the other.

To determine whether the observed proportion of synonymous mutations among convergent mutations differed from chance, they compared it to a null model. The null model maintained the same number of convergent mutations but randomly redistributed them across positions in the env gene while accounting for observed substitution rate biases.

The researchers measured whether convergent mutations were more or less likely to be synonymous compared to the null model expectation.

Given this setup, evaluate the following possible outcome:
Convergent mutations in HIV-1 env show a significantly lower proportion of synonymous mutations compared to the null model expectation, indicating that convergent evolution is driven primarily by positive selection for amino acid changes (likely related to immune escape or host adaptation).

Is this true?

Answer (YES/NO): NO